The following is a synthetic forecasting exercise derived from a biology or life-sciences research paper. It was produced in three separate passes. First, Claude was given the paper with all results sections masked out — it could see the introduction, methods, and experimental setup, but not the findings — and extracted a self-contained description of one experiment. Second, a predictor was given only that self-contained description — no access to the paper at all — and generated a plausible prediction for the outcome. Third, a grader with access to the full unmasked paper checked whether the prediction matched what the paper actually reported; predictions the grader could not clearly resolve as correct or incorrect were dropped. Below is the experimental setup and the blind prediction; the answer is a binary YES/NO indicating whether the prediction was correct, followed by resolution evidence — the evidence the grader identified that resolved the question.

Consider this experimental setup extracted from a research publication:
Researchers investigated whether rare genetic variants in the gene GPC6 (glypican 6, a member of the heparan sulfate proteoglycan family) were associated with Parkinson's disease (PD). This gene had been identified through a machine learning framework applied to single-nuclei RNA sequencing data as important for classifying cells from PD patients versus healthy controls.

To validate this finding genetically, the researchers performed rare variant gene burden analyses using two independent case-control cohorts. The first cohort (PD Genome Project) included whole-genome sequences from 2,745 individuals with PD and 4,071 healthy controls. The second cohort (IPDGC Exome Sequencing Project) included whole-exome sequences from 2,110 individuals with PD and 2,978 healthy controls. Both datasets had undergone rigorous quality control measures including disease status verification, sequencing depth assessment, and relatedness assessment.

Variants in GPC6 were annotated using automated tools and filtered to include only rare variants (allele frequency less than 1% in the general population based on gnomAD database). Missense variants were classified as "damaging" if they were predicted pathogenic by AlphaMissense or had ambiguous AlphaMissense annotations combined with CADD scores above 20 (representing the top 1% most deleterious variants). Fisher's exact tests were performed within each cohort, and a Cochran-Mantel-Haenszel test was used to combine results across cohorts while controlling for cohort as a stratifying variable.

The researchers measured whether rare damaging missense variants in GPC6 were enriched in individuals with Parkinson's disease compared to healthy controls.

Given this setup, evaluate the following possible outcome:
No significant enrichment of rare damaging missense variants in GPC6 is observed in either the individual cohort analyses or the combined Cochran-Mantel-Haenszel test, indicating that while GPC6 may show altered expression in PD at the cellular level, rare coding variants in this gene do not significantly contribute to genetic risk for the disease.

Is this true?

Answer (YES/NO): NO